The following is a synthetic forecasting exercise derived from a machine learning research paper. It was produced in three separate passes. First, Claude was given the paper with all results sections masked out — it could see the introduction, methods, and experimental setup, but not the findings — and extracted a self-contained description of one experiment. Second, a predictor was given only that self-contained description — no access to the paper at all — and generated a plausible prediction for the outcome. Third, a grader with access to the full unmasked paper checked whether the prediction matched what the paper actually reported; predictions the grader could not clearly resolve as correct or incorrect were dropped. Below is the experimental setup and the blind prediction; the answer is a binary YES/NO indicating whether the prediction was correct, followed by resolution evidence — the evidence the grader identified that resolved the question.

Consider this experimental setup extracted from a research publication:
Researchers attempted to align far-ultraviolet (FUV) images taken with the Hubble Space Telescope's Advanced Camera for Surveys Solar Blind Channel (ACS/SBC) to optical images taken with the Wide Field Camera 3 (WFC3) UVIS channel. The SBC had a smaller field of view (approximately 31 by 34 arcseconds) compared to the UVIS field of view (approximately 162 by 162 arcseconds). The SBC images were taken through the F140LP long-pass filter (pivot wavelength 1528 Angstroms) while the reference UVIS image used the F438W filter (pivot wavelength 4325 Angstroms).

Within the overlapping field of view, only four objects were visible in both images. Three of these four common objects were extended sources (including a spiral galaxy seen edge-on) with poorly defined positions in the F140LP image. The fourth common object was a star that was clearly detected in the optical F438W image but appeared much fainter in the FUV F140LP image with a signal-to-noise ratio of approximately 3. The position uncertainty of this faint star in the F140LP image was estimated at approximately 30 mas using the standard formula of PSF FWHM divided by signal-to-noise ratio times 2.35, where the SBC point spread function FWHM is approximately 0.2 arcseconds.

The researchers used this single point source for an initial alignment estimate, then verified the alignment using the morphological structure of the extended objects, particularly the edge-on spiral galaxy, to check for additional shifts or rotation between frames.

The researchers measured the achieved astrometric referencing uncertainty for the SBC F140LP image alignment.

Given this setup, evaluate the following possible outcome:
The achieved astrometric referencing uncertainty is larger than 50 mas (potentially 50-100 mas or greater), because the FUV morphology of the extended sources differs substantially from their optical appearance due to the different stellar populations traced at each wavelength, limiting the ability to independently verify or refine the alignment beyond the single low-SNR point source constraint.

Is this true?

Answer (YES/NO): NO